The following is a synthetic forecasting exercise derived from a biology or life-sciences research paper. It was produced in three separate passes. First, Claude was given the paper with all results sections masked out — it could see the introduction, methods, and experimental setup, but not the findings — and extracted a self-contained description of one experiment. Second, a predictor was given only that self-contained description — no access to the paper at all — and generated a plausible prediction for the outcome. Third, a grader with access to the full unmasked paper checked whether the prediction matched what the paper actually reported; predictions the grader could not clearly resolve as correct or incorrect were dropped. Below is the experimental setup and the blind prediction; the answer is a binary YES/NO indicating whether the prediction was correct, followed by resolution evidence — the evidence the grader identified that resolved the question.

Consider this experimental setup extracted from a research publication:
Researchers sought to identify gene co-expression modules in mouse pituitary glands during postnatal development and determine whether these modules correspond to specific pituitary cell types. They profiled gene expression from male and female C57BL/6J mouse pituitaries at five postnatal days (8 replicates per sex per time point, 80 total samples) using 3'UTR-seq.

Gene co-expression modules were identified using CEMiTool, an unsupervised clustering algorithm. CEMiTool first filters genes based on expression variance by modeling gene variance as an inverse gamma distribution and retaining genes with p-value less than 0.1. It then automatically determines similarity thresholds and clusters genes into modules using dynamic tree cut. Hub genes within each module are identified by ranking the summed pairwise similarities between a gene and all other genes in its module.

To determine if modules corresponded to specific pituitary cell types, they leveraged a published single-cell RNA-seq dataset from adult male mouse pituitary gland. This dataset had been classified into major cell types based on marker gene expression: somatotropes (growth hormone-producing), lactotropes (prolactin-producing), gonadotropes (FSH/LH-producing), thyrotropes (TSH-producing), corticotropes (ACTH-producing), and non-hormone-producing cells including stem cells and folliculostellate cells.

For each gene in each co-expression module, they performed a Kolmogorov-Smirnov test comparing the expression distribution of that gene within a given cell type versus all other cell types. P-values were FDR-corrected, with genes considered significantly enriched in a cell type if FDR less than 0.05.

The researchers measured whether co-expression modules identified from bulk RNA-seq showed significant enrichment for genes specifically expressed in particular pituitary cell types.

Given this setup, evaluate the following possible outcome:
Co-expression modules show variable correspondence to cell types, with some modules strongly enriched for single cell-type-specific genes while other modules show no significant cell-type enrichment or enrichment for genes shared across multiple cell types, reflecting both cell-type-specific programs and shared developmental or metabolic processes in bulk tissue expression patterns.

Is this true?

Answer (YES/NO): NO